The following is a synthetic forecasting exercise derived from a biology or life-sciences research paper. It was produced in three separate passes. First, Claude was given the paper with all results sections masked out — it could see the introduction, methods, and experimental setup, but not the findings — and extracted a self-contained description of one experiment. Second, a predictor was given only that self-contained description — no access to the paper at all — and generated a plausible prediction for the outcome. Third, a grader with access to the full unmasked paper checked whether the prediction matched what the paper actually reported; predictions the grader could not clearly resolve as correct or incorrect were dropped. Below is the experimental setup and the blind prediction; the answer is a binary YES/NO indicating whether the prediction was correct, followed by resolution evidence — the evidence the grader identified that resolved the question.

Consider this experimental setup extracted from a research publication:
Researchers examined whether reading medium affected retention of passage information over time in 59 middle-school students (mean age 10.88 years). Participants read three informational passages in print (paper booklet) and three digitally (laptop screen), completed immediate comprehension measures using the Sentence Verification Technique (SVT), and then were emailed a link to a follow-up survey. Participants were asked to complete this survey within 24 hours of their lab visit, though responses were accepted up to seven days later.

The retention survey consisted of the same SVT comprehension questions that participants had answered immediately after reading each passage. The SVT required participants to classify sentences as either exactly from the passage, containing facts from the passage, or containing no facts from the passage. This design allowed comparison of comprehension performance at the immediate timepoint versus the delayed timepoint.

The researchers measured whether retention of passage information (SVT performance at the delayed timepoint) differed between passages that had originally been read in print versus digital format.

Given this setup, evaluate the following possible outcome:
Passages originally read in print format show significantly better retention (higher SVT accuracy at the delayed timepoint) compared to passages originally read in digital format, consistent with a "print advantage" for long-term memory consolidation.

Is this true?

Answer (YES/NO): NO